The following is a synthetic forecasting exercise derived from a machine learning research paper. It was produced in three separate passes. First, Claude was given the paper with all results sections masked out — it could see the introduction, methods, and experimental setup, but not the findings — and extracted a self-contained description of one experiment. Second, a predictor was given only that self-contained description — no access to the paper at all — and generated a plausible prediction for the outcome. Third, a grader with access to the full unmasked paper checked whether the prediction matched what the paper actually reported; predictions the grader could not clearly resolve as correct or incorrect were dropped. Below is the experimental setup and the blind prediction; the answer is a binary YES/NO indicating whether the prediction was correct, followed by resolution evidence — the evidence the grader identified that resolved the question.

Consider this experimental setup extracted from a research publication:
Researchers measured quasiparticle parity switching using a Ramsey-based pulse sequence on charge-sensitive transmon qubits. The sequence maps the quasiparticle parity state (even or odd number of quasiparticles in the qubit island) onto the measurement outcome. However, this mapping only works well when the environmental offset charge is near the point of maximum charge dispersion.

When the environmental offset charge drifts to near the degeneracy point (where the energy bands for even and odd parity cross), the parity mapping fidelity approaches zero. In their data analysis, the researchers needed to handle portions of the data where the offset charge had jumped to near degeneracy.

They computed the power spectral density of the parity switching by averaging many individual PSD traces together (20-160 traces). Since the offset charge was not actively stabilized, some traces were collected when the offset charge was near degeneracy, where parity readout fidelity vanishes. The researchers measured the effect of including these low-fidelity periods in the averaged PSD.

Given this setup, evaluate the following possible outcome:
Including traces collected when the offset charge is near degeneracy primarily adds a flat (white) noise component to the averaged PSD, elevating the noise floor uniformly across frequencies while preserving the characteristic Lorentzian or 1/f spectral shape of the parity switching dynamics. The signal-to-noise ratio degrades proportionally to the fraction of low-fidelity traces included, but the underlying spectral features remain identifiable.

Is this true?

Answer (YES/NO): YES